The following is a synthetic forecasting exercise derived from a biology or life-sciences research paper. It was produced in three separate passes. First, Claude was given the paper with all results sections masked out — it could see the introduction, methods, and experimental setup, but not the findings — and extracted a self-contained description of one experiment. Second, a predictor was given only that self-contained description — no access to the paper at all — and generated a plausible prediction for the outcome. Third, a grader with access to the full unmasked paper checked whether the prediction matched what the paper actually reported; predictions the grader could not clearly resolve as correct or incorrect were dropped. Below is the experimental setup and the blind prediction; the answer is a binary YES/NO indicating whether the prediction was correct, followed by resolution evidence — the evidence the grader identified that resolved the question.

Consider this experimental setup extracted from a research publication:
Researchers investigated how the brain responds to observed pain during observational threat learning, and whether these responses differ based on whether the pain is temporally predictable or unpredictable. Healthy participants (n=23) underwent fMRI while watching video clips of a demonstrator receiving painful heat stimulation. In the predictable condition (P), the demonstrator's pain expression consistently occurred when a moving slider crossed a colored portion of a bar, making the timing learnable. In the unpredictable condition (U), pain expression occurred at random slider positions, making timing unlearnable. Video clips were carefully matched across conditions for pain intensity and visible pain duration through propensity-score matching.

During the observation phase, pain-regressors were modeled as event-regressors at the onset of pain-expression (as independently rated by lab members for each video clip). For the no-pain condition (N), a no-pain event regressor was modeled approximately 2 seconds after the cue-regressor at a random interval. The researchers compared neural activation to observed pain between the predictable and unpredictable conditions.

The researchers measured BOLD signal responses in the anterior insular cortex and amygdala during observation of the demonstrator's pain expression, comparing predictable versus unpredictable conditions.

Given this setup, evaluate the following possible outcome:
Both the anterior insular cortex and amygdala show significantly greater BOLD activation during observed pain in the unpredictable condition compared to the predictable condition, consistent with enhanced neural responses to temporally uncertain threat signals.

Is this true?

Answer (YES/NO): NO